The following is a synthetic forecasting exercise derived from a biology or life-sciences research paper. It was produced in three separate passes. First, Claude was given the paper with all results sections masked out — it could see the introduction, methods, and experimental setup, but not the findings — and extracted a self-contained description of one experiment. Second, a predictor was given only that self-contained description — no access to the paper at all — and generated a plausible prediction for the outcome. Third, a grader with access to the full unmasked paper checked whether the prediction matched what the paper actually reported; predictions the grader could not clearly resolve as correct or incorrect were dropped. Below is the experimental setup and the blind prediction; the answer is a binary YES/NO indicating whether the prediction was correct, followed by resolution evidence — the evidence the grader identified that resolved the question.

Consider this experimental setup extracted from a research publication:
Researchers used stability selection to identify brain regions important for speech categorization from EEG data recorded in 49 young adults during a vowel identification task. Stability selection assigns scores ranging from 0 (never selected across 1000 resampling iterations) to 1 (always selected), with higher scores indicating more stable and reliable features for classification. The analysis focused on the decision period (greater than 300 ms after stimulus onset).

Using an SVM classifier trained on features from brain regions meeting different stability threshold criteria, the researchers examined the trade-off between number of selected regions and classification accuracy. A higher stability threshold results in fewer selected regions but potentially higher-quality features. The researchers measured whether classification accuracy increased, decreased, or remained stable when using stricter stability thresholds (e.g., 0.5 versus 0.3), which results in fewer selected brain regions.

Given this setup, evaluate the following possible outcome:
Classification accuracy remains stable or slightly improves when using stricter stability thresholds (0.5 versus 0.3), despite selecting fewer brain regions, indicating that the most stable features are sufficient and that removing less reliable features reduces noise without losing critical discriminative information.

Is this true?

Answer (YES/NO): NO